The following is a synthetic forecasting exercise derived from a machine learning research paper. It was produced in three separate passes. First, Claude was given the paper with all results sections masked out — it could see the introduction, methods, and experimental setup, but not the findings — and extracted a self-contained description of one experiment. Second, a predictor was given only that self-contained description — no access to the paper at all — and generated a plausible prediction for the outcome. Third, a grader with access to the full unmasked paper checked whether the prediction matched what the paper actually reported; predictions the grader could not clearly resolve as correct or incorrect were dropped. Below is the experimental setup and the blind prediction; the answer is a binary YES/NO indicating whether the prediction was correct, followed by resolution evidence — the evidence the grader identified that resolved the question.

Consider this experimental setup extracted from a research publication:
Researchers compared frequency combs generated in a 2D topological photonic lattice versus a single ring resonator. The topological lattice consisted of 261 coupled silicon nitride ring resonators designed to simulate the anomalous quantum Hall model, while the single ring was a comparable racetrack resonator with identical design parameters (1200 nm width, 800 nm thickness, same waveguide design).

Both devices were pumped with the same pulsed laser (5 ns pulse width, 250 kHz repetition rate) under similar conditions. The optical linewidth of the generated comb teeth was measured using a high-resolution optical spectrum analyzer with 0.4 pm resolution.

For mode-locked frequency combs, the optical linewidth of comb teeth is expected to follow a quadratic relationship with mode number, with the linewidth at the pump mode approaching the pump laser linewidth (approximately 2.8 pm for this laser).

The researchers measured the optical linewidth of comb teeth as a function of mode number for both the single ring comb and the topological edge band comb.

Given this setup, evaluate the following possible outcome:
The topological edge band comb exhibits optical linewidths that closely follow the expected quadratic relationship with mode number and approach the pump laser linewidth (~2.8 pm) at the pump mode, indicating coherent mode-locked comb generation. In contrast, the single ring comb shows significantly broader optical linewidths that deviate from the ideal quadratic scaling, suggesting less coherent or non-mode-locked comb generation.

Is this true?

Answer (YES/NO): YES